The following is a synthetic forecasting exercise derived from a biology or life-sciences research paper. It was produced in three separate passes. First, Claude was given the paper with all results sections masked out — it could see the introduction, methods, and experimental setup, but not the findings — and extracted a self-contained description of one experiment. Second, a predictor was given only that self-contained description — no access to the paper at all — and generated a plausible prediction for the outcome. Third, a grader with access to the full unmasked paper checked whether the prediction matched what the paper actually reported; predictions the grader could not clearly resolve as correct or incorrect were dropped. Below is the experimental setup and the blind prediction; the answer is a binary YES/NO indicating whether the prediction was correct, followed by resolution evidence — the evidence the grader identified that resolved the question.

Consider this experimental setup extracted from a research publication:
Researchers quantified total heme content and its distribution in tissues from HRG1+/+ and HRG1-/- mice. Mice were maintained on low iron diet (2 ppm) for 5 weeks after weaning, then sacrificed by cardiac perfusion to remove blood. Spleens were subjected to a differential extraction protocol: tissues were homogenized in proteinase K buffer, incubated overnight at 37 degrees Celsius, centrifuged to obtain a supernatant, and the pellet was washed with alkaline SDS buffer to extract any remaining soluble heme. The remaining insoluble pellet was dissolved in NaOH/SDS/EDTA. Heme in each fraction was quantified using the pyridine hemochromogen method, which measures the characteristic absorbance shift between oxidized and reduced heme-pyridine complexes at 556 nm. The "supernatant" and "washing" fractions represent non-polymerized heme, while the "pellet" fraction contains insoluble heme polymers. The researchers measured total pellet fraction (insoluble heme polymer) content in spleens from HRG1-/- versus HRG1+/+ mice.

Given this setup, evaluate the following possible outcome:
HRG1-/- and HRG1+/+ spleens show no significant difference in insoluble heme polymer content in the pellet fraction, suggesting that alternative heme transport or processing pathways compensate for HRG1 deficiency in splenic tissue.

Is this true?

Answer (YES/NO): NO